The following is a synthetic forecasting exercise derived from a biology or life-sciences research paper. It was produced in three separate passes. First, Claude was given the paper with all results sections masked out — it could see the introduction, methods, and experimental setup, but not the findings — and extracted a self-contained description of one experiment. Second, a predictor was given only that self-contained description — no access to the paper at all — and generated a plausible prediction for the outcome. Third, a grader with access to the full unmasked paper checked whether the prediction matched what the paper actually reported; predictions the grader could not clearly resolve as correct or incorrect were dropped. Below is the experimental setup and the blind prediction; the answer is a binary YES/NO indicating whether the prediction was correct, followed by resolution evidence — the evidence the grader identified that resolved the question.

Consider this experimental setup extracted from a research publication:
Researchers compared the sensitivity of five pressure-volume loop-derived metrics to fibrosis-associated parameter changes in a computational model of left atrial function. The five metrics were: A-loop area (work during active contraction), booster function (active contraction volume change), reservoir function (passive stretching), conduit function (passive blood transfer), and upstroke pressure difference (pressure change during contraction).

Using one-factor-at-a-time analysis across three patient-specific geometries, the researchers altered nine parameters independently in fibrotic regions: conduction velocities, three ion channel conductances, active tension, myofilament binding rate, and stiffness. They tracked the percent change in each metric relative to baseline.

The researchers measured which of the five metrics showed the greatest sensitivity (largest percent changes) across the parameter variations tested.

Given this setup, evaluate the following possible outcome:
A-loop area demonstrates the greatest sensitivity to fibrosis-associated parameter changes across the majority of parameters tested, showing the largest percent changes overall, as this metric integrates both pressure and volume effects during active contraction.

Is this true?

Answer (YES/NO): YES